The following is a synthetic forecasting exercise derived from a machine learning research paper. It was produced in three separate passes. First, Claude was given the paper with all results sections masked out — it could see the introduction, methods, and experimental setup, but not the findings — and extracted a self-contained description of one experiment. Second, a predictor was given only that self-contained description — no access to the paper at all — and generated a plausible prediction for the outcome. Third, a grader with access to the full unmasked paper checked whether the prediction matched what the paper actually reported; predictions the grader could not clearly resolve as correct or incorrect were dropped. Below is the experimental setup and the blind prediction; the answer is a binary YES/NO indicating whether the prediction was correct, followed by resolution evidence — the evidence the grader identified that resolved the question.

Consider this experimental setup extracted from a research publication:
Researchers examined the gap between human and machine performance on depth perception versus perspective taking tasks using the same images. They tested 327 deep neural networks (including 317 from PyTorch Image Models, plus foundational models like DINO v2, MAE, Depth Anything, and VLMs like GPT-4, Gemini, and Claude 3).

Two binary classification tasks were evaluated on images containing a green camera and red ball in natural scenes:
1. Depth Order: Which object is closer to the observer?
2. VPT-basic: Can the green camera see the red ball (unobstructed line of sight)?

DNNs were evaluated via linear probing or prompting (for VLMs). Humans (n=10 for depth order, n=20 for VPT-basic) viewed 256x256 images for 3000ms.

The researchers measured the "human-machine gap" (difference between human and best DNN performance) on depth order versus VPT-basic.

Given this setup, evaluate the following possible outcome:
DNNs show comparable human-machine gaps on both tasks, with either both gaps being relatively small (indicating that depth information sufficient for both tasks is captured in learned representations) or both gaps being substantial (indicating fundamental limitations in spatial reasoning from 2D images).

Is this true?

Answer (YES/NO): NO